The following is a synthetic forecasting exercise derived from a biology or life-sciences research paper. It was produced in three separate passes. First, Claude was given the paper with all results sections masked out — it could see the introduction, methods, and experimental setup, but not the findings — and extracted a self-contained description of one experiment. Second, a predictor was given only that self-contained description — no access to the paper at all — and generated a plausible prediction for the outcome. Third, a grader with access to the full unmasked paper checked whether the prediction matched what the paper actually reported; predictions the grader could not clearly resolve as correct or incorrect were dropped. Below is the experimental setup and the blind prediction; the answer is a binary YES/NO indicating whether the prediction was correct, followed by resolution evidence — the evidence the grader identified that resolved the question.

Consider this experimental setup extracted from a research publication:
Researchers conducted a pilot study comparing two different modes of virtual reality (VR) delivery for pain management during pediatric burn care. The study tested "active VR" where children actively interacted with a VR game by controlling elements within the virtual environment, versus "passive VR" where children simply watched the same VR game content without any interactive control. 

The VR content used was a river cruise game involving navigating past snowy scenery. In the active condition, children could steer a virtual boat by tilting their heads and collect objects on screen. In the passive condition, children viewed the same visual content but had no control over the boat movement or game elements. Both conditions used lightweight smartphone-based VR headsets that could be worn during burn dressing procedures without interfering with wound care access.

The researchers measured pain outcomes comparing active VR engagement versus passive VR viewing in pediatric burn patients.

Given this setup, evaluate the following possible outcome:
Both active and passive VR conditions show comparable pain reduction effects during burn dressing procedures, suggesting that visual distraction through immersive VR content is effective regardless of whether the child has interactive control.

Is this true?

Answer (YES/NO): NO